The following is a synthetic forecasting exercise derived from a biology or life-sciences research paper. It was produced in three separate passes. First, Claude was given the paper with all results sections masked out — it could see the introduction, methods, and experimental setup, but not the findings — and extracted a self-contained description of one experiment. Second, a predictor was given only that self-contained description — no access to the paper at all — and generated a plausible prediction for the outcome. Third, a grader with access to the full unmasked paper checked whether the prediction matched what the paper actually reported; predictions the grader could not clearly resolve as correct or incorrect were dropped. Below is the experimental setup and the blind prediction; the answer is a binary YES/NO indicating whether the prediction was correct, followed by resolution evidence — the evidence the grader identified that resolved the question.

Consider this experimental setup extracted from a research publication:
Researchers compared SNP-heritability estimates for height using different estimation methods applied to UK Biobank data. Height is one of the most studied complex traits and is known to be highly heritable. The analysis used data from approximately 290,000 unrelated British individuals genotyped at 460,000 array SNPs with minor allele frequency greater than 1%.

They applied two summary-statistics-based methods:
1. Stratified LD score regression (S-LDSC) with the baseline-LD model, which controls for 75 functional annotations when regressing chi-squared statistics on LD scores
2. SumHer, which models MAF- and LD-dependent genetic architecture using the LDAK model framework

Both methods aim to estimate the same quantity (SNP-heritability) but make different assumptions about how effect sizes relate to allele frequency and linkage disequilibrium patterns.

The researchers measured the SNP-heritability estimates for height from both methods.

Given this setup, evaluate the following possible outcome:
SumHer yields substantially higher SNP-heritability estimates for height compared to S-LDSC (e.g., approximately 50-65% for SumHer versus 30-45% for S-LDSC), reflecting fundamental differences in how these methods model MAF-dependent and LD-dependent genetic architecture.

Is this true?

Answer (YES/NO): NO